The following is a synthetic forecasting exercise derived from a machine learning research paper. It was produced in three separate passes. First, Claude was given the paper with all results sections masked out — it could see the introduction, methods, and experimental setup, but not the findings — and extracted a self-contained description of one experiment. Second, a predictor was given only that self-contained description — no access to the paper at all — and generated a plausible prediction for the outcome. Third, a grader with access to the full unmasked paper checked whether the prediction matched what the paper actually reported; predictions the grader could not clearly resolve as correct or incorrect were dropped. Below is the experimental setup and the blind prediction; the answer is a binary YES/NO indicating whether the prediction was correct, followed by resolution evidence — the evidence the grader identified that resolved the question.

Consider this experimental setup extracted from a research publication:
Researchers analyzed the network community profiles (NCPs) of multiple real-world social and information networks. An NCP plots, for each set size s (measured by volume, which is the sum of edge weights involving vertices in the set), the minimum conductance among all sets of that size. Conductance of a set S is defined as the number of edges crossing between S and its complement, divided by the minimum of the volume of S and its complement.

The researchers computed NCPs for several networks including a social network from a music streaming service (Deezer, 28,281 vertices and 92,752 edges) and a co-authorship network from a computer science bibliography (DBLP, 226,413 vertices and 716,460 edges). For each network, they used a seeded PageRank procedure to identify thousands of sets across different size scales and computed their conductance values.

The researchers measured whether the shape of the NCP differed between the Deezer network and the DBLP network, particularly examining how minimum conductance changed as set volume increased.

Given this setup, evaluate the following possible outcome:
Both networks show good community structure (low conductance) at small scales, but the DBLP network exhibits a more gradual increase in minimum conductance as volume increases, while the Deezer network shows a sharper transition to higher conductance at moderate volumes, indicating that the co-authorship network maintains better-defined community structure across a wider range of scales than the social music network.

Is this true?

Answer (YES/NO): NO